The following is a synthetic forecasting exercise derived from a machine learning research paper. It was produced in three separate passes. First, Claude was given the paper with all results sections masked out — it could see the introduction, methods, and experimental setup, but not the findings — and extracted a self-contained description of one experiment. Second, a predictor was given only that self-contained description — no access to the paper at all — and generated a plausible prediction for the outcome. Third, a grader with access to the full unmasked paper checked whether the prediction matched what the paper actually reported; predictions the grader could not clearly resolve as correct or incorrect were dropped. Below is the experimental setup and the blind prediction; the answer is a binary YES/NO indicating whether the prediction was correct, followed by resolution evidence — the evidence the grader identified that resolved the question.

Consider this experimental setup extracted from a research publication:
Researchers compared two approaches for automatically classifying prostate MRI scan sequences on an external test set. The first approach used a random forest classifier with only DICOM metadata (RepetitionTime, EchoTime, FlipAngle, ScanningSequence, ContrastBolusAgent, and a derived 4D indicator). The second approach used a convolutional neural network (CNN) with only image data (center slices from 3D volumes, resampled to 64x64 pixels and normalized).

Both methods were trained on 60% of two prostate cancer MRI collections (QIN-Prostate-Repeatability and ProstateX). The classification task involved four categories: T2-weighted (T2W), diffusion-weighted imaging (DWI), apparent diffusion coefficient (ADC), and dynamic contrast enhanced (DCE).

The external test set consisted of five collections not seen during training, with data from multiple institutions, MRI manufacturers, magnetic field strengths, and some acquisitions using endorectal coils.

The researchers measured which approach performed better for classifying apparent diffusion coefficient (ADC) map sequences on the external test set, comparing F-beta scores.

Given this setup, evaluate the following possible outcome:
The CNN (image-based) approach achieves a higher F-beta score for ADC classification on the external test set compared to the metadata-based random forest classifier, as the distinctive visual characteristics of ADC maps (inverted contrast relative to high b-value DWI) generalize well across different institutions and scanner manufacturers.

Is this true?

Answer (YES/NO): YES